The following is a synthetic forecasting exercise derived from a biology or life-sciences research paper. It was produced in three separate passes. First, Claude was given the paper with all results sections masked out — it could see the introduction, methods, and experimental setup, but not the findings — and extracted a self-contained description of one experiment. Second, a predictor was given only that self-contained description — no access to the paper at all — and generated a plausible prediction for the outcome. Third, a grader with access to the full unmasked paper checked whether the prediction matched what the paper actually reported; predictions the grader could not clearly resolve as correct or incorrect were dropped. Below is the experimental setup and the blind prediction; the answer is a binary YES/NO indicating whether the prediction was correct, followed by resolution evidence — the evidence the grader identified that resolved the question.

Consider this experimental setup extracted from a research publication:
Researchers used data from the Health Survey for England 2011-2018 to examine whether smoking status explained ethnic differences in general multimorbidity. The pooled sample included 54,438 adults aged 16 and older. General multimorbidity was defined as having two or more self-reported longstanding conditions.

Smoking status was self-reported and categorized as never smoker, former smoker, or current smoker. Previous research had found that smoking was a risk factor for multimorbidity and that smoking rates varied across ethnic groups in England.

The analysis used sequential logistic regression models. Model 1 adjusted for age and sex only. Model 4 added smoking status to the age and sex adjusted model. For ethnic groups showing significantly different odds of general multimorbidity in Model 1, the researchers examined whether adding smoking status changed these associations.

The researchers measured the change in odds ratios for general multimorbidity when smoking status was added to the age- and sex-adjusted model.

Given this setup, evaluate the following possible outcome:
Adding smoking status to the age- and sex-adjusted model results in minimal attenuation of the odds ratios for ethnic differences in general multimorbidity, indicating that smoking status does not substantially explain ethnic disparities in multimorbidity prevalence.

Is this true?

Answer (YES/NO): NO